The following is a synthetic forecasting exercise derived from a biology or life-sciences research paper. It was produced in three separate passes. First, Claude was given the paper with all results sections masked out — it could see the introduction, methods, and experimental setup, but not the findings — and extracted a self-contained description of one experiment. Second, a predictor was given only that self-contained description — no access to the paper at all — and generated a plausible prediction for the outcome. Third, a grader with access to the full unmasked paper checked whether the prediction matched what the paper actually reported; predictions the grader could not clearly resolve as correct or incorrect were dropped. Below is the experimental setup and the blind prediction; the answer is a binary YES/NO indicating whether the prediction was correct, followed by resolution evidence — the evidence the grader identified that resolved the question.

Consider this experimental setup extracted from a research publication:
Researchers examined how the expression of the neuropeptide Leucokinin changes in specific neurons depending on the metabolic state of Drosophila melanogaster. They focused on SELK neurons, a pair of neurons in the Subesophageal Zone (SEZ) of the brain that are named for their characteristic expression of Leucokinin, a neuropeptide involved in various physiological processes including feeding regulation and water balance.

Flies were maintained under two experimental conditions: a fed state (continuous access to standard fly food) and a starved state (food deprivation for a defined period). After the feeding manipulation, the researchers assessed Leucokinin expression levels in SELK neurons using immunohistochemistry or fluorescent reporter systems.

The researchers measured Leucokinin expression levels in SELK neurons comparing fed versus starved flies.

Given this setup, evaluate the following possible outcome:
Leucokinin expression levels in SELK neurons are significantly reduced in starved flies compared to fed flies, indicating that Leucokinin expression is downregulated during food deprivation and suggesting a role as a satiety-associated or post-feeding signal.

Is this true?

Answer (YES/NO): NO